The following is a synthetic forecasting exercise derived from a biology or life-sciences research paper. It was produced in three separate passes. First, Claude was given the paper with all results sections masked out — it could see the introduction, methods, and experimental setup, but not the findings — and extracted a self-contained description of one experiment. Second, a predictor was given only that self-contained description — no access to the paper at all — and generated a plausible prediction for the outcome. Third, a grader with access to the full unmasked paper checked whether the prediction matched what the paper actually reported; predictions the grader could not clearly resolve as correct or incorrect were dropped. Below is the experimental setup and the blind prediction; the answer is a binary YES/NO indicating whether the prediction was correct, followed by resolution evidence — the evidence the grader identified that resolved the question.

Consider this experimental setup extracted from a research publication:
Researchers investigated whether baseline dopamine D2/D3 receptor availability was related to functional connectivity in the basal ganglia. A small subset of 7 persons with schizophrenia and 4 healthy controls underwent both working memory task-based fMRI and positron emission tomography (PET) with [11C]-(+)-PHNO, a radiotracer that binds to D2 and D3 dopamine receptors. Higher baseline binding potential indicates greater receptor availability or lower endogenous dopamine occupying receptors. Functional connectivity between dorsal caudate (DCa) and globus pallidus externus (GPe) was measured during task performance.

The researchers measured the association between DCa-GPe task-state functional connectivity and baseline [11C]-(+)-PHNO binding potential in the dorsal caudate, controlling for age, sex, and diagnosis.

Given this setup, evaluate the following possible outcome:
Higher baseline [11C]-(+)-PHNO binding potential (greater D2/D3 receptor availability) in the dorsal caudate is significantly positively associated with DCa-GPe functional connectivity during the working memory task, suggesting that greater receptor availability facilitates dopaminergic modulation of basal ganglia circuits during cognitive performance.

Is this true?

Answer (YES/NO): NO